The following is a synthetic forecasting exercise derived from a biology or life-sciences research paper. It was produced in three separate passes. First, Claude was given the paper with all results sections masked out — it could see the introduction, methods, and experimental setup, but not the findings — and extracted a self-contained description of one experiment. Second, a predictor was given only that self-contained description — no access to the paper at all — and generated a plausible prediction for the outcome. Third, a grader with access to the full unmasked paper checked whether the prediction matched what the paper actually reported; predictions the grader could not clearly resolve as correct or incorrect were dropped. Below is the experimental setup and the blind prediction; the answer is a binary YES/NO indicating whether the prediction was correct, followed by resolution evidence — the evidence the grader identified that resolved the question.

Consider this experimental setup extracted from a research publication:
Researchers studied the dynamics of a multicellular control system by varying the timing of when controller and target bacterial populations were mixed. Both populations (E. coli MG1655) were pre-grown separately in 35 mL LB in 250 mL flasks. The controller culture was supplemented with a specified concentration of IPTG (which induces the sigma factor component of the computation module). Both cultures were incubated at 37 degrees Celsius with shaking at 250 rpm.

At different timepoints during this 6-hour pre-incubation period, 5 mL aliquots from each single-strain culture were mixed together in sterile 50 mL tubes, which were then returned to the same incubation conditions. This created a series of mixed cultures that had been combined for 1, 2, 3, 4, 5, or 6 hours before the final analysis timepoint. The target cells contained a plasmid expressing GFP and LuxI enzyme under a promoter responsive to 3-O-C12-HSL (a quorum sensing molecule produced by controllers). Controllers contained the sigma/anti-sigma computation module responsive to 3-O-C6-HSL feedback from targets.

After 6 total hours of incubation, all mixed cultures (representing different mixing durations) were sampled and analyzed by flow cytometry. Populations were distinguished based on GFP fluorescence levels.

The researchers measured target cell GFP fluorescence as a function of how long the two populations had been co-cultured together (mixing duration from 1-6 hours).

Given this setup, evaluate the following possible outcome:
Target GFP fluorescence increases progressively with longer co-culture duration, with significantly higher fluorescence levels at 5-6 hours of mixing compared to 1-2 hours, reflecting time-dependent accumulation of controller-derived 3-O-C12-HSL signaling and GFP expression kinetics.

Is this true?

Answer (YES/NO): NO